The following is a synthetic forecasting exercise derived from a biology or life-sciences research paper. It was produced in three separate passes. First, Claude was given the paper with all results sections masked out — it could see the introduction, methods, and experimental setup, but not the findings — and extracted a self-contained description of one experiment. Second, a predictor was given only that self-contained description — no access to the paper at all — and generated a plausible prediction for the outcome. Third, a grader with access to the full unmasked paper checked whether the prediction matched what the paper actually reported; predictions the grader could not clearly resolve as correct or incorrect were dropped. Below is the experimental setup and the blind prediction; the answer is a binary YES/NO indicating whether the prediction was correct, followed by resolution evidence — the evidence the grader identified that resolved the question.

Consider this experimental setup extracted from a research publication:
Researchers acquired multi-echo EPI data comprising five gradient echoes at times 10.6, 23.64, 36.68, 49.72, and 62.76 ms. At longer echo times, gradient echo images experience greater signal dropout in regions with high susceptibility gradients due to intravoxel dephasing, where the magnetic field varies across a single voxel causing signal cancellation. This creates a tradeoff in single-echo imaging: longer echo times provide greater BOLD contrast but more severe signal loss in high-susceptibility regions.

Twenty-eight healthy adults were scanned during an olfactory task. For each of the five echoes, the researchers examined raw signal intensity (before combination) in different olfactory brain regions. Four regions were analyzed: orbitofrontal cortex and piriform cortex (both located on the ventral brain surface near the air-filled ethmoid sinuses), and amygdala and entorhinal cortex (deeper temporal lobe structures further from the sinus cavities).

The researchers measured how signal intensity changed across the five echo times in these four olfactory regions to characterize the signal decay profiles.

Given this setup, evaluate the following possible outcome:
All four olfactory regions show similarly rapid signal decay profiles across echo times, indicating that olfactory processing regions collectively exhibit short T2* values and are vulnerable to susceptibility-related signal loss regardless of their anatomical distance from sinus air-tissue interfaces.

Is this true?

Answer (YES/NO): NO